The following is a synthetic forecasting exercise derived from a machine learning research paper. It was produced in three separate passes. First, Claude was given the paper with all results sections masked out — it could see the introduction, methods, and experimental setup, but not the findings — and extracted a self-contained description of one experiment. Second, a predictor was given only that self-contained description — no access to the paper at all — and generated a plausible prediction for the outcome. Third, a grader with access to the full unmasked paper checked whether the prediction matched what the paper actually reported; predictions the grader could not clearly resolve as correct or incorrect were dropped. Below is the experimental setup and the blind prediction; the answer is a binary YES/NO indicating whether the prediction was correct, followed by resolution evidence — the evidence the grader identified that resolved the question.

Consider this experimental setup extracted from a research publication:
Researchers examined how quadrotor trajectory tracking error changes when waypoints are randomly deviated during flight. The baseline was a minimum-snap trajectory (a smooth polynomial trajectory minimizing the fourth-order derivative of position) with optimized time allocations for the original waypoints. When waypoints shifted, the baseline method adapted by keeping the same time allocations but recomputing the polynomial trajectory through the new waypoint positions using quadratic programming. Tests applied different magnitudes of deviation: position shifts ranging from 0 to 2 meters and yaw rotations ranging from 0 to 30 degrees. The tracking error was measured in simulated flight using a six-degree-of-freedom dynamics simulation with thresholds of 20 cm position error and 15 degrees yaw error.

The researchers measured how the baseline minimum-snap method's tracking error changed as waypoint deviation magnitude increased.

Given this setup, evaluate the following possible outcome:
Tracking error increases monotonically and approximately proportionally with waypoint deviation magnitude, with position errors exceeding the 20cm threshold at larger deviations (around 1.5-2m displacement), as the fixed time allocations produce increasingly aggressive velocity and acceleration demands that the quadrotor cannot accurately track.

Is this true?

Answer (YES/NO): NO